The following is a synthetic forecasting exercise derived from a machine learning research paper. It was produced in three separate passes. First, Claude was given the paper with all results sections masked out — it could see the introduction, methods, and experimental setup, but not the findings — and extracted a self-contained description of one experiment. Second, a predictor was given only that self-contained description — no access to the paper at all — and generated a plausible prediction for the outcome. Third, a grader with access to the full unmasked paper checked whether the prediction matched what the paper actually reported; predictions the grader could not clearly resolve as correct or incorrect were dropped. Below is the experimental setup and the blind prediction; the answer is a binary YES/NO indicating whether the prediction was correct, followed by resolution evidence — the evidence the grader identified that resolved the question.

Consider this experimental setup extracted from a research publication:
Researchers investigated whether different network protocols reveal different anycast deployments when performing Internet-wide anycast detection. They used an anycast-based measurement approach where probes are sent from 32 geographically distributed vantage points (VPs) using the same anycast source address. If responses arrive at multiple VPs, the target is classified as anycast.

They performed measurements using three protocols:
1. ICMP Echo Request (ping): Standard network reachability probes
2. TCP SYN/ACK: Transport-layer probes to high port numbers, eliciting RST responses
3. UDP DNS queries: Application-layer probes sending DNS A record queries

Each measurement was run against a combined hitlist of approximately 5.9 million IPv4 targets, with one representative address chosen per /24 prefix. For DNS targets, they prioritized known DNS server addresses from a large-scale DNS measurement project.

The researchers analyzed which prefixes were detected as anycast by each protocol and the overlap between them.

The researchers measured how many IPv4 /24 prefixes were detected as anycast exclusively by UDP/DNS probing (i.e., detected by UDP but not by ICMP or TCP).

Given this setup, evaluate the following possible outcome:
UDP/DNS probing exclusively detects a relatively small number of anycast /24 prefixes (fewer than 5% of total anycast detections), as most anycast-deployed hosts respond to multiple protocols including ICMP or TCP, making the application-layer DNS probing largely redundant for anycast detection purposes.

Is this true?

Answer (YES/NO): NO